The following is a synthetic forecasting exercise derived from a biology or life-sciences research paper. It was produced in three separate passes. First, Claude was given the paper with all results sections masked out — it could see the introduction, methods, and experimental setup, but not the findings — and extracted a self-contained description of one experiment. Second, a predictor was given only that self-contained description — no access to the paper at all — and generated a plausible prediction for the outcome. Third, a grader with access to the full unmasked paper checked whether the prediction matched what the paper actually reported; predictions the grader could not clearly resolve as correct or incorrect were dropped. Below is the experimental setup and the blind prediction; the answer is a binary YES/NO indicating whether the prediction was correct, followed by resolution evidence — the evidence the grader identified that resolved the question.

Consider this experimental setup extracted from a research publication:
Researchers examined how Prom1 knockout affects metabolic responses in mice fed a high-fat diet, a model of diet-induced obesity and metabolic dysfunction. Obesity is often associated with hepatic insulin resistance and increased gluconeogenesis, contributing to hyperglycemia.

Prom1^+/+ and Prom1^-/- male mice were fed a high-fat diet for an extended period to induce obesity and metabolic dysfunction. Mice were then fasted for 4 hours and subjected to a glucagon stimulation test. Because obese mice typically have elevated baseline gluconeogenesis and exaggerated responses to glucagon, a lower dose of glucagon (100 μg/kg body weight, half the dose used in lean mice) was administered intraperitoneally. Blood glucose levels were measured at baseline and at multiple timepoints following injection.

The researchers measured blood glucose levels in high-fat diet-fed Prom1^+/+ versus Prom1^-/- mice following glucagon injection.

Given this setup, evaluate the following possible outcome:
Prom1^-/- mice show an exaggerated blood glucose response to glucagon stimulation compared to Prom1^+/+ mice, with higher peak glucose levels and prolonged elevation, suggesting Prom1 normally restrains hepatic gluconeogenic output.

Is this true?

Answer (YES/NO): NO